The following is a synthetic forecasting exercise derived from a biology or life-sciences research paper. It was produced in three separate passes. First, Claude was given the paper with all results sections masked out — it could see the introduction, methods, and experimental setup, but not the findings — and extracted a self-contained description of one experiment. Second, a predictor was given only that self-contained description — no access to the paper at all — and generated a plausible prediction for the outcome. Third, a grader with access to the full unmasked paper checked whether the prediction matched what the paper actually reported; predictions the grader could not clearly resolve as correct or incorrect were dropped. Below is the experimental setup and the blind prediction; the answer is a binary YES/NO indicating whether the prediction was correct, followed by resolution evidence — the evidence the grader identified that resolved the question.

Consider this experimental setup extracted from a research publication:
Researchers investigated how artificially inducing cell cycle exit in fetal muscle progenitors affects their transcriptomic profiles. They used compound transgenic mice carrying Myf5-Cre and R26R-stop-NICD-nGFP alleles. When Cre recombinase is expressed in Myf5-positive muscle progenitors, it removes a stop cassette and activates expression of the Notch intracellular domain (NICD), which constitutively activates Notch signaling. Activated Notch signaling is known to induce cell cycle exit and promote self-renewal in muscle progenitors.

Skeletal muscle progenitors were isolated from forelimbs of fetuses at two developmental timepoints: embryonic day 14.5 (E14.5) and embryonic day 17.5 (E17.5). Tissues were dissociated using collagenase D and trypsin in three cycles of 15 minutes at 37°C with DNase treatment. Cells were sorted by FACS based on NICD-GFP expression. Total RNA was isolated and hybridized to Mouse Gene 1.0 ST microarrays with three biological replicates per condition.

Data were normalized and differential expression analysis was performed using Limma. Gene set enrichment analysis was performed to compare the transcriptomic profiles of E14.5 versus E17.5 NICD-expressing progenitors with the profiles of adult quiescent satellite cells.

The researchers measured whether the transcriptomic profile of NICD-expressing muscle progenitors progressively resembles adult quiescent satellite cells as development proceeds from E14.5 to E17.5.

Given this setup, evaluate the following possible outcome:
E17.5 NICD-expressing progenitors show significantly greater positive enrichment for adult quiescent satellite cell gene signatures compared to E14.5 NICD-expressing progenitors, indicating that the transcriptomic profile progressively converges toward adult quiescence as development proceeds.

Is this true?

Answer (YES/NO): NO